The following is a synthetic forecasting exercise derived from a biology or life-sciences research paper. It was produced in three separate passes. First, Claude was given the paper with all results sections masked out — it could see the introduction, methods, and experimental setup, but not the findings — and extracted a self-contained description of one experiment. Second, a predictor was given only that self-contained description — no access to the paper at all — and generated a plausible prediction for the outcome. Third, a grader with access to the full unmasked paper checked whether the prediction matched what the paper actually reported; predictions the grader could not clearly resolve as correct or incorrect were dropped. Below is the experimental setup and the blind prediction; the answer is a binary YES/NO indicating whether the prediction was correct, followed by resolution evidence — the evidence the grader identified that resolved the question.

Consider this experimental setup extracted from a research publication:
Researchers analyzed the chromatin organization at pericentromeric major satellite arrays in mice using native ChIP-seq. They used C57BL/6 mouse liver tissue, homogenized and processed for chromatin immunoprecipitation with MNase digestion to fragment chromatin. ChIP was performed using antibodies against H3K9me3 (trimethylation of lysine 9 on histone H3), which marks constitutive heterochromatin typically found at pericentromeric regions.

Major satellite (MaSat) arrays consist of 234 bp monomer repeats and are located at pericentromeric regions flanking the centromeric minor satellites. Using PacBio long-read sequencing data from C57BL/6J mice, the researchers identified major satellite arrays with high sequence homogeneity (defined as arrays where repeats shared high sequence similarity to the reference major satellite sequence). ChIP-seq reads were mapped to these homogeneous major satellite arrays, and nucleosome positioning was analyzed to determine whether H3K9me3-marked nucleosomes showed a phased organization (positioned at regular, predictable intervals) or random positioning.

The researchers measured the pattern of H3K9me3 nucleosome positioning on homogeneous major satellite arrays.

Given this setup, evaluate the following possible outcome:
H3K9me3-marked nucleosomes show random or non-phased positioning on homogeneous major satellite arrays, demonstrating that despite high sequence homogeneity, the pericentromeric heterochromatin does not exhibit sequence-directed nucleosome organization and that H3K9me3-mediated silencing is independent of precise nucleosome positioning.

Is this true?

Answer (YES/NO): NO